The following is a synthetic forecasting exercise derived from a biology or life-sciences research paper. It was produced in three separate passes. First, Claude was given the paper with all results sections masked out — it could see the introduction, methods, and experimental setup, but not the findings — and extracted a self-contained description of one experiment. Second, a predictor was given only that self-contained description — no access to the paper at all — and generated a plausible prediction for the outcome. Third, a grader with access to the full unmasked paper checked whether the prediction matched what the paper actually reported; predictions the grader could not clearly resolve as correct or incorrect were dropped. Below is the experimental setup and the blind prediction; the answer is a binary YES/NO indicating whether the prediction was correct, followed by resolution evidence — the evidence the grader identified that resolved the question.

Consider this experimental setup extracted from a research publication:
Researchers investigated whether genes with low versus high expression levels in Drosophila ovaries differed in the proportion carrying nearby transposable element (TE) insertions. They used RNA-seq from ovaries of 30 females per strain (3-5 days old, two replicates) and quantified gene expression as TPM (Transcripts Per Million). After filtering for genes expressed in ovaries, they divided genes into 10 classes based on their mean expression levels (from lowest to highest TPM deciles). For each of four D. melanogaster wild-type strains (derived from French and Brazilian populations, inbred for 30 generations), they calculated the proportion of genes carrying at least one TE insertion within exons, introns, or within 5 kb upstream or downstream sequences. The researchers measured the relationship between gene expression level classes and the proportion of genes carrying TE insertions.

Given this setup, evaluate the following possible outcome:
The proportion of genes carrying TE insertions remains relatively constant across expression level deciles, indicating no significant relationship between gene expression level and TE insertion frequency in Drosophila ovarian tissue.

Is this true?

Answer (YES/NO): NO